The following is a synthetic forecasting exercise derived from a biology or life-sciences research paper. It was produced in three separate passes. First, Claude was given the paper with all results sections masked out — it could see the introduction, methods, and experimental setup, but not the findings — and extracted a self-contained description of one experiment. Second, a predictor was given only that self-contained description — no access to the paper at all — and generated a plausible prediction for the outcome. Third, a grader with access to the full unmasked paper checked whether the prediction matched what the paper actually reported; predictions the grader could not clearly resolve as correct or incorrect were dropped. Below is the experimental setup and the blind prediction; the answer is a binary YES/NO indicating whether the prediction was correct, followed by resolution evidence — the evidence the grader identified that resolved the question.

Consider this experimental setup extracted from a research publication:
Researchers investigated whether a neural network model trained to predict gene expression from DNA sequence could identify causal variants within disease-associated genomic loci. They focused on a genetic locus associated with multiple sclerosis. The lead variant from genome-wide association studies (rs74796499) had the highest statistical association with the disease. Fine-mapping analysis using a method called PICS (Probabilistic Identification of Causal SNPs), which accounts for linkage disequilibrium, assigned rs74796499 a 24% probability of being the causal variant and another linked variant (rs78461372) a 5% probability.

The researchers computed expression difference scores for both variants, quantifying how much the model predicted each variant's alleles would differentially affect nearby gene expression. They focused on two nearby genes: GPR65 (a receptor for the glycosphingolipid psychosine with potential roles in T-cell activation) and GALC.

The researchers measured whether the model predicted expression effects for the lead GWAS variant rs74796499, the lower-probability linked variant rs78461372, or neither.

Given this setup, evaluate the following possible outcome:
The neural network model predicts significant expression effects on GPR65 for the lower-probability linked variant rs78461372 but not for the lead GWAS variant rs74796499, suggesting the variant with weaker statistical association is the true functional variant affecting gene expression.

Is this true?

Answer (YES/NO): YES